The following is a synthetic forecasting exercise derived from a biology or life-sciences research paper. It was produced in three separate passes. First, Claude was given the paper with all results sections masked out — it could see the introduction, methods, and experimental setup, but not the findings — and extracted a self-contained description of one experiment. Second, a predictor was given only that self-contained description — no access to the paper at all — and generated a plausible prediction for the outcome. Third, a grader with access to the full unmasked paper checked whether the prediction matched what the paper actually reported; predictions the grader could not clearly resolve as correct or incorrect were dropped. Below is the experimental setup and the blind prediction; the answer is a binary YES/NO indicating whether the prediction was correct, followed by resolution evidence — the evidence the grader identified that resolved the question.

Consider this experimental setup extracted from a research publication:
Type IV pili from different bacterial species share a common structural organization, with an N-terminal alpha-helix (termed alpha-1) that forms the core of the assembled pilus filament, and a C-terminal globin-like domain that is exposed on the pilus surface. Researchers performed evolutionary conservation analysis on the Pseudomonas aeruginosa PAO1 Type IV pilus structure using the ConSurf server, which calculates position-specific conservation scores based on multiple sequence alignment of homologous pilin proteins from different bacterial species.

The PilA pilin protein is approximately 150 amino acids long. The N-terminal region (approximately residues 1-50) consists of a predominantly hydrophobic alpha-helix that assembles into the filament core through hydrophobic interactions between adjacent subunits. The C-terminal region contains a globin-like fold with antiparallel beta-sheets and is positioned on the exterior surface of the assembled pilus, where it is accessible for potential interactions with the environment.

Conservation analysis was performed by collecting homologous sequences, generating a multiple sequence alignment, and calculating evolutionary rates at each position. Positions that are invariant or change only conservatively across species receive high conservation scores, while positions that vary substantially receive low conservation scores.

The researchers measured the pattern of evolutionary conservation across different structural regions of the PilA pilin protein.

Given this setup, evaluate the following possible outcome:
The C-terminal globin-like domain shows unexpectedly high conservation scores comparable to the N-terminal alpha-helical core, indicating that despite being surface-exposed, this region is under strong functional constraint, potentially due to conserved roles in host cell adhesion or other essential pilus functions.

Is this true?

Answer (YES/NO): NO